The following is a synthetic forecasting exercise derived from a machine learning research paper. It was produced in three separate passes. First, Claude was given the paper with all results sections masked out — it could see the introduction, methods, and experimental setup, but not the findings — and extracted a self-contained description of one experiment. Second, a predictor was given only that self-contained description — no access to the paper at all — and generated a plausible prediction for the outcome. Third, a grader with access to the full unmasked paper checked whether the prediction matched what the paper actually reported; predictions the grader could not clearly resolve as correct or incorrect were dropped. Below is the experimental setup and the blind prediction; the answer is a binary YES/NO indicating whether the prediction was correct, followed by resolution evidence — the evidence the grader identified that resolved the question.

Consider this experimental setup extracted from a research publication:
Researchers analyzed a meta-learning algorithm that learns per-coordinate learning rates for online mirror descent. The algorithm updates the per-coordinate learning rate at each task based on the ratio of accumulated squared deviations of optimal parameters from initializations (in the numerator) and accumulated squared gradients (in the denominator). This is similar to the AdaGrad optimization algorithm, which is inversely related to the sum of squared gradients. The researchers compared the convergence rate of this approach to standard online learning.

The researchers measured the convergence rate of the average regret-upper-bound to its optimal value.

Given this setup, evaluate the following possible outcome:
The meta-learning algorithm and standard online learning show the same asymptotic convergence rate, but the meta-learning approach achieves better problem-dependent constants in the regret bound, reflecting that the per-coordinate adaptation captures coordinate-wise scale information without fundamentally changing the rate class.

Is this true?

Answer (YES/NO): NO